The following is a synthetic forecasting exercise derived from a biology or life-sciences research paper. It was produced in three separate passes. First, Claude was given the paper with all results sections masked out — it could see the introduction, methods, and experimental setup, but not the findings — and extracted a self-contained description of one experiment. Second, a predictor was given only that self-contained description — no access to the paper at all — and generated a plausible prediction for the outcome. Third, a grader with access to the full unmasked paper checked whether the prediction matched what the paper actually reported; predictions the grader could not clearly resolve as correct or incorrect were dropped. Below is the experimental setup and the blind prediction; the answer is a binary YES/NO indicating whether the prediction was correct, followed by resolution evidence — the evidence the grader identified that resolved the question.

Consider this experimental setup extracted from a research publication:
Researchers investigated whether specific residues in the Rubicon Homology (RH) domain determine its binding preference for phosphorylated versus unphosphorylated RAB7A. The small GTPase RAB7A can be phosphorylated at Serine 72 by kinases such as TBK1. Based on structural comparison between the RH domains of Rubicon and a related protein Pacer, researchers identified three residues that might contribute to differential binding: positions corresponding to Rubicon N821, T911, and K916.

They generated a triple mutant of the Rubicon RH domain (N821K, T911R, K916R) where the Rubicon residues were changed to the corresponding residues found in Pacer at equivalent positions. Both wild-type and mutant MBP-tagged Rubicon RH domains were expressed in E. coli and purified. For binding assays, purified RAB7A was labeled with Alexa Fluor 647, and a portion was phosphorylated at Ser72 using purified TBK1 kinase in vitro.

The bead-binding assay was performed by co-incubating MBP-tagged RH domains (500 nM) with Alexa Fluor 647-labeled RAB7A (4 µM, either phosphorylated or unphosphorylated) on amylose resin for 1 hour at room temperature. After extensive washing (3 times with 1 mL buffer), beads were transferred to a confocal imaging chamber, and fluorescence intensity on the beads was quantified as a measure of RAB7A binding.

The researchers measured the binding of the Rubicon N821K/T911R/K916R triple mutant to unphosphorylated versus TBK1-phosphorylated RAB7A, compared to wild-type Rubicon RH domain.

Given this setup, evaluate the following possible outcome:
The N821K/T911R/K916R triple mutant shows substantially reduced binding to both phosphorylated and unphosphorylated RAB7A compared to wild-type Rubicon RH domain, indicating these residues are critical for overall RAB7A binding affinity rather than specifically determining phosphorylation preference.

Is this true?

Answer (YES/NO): NO